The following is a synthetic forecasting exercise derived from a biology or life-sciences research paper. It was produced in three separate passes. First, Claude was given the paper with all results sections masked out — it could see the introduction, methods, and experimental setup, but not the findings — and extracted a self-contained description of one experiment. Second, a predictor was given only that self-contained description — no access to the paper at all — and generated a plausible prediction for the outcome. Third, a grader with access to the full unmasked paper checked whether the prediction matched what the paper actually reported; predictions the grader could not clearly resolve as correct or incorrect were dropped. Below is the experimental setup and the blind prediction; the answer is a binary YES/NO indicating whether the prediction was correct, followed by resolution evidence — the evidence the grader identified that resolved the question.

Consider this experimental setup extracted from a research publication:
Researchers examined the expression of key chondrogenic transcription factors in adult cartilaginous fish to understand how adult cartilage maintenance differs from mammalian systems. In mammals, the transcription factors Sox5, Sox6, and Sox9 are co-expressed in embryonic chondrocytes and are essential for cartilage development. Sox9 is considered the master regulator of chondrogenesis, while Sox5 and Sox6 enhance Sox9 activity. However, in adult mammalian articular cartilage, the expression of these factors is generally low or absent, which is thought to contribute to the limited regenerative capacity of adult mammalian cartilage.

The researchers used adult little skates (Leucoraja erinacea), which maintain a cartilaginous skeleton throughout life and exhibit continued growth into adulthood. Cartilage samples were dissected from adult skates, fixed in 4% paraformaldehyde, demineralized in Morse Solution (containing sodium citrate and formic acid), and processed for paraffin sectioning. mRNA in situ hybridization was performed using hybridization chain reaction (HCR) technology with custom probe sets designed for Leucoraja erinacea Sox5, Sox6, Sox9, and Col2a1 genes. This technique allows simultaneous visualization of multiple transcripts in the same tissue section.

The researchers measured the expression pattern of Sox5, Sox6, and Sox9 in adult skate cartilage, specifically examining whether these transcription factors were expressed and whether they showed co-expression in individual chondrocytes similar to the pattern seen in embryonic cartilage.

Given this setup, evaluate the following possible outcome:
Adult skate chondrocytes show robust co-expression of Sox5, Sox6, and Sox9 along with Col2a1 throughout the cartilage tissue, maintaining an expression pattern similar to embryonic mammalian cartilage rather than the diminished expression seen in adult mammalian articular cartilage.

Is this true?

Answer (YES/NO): NO